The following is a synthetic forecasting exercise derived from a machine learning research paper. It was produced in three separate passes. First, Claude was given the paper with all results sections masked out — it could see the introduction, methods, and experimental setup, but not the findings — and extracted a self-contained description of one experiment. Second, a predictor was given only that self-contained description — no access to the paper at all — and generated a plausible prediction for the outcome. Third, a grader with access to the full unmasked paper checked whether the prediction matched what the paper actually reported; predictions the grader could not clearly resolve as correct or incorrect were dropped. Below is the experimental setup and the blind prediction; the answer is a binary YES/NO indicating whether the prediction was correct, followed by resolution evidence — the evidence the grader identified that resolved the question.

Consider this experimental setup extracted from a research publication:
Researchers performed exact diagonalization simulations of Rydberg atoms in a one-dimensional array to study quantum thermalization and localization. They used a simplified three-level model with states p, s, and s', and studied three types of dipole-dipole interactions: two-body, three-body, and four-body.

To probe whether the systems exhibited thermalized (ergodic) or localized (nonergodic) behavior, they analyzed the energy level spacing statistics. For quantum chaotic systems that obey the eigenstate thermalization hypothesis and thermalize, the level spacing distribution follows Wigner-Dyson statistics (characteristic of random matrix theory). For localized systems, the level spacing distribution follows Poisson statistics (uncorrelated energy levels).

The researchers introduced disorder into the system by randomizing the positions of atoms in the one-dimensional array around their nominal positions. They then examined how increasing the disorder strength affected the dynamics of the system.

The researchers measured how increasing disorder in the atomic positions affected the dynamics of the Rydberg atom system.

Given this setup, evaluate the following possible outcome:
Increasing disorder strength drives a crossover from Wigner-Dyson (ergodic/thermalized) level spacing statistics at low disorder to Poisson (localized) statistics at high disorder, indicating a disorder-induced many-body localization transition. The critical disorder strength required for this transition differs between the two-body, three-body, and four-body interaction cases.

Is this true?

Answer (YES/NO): NO